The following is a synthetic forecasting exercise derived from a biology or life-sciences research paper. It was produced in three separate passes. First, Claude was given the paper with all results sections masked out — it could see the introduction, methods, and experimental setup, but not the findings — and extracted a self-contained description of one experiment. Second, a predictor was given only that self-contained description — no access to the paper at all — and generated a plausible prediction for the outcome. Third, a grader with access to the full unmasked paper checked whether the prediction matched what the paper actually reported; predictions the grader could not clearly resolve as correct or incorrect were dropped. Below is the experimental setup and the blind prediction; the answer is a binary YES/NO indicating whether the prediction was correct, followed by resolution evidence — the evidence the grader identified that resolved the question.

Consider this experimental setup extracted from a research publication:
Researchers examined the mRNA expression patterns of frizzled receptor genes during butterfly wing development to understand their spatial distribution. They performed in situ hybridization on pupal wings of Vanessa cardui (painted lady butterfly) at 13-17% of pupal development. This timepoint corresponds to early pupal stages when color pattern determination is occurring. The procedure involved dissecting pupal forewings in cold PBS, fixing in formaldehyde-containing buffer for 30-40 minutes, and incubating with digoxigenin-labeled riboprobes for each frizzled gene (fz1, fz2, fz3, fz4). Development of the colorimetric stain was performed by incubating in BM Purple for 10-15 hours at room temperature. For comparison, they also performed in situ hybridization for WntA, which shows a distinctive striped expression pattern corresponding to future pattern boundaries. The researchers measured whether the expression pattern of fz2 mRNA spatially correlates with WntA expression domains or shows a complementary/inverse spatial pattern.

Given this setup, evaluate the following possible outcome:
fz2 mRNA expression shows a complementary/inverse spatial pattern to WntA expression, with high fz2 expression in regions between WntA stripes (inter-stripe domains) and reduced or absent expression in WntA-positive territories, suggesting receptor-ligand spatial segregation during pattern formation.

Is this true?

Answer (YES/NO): YES